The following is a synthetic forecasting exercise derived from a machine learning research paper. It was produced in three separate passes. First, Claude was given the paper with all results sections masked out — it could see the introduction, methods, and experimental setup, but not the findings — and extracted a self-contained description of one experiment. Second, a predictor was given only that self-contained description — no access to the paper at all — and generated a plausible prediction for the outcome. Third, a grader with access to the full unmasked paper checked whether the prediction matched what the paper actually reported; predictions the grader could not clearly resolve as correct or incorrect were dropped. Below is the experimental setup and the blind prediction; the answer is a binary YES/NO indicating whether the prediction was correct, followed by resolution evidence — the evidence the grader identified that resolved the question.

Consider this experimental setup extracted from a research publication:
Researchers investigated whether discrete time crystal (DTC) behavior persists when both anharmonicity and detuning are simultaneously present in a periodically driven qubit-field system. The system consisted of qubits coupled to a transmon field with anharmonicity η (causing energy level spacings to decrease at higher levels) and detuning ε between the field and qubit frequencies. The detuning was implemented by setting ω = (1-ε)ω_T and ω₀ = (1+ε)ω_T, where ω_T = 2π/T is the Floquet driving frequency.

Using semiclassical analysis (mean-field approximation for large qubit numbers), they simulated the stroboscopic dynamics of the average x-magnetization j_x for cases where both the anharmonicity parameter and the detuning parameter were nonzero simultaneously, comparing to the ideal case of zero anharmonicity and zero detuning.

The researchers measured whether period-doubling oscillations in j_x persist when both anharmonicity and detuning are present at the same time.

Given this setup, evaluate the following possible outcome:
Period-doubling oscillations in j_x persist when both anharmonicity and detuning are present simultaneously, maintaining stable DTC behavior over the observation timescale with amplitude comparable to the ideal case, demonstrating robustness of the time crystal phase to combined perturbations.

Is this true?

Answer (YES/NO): YES